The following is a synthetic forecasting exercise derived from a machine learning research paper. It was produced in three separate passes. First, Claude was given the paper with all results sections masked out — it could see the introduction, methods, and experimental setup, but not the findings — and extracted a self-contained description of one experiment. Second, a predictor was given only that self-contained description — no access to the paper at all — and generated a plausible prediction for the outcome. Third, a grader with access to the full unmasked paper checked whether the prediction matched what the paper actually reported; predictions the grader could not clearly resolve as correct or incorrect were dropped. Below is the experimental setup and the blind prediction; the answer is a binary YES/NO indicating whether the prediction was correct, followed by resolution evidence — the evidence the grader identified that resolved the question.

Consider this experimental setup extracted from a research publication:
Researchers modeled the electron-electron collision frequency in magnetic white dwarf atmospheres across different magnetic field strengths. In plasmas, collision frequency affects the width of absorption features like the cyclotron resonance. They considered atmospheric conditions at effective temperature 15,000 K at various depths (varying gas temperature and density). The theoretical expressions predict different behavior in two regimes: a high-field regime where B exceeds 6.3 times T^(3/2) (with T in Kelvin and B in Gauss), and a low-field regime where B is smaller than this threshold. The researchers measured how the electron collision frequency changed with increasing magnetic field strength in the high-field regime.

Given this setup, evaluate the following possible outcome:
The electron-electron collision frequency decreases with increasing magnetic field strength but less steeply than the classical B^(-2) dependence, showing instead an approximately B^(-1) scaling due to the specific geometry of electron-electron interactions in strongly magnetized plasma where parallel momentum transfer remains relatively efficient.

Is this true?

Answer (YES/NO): NO